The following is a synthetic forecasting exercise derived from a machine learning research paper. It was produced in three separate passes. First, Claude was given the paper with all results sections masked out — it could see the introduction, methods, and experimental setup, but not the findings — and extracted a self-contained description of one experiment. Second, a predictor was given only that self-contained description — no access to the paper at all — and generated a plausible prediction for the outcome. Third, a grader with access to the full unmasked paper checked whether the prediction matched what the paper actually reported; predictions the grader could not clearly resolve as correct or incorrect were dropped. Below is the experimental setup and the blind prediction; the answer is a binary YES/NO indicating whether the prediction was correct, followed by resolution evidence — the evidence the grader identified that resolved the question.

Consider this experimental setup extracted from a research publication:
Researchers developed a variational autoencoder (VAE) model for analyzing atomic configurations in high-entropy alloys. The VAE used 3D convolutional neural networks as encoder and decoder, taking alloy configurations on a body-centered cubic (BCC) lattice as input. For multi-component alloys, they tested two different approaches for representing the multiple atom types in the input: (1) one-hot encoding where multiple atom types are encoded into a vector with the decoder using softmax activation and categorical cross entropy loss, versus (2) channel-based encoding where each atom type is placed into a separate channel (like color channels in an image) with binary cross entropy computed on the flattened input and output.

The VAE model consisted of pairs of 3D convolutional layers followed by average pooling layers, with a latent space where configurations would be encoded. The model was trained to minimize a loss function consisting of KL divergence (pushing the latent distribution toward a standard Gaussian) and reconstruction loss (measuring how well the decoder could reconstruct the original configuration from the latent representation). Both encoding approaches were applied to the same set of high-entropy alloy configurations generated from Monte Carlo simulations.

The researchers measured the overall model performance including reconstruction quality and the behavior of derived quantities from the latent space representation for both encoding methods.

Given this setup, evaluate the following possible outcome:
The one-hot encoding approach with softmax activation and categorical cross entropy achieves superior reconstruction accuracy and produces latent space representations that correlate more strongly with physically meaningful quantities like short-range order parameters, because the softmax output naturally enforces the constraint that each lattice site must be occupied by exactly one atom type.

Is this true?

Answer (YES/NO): NO